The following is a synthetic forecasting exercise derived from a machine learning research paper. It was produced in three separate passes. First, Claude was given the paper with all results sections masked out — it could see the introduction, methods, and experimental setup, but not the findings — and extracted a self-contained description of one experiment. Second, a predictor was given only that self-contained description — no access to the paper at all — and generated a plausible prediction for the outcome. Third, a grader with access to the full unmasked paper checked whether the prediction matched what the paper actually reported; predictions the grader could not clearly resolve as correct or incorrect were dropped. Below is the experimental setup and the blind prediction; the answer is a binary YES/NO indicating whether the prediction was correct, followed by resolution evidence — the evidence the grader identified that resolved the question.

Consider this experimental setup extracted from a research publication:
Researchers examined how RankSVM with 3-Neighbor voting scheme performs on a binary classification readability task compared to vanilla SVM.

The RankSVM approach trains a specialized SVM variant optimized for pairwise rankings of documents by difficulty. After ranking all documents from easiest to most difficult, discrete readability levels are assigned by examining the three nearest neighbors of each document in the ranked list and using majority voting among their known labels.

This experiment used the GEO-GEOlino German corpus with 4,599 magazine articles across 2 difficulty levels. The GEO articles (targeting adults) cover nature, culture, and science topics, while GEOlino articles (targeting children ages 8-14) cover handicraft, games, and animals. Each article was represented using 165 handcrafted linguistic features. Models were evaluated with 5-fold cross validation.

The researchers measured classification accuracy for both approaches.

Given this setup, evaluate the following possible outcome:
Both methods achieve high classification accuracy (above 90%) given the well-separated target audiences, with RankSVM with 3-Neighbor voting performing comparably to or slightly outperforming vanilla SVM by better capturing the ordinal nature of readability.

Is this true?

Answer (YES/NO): NO